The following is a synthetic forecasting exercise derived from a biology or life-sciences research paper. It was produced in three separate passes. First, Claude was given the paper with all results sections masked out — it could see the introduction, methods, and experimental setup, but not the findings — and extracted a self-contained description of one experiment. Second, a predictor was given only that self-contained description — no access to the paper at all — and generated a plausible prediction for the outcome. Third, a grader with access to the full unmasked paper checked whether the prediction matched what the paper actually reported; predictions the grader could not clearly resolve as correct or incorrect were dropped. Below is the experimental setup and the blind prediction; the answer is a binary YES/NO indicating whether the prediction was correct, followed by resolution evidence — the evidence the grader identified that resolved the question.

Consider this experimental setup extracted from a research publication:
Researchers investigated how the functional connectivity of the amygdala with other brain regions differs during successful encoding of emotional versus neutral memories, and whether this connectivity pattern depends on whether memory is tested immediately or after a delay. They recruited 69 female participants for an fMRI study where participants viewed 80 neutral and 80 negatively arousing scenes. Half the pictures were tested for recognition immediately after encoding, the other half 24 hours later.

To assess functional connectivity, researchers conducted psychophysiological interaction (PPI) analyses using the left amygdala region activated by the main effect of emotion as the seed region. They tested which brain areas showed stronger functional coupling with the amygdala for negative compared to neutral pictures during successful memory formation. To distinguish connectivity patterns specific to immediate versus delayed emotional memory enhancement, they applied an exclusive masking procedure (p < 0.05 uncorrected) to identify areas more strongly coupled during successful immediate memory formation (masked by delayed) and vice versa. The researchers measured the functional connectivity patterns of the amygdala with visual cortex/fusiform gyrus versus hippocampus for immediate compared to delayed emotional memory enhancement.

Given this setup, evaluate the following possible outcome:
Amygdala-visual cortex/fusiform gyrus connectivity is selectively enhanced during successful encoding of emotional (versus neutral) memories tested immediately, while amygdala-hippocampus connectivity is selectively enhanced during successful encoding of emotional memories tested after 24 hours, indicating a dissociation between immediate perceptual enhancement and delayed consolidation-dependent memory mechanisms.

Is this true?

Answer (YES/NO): YES